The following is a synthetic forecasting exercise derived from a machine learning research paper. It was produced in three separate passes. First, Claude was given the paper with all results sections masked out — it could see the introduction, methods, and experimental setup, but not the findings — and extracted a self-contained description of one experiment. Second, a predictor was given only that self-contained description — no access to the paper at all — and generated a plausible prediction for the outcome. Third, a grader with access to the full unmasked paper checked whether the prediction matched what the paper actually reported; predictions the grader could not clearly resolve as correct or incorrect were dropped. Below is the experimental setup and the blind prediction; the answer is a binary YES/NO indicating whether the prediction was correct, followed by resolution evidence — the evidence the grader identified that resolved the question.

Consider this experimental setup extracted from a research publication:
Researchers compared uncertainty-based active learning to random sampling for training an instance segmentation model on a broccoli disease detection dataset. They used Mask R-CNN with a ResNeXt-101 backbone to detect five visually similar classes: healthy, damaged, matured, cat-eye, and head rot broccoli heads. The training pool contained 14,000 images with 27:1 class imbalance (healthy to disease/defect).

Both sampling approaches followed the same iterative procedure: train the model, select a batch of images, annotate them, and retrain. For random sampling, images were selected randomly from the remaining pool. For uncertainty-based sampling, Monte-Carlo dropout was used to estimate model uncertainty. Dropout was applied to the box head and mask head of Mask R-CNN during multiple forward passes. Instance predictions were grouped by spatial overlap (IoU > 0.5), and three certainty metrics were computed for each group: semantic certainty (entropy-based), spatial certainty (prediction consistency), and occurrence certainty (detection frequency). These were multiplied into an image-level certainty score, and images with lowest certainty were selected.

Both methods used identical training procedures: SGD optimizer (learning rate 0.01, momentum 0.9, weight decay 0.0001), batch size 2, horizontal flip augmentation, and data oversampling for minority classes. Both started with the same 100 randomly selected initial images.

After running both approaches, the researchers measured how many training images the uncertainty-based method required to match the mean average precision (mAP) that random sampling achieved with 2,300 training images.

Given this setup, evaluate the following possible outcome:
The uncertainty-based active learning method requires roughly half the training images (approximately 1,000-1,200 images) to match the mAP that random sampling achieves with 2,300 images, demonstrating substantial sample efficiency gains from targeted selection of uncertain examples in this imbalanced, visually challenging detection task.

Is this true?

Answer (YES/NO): NO